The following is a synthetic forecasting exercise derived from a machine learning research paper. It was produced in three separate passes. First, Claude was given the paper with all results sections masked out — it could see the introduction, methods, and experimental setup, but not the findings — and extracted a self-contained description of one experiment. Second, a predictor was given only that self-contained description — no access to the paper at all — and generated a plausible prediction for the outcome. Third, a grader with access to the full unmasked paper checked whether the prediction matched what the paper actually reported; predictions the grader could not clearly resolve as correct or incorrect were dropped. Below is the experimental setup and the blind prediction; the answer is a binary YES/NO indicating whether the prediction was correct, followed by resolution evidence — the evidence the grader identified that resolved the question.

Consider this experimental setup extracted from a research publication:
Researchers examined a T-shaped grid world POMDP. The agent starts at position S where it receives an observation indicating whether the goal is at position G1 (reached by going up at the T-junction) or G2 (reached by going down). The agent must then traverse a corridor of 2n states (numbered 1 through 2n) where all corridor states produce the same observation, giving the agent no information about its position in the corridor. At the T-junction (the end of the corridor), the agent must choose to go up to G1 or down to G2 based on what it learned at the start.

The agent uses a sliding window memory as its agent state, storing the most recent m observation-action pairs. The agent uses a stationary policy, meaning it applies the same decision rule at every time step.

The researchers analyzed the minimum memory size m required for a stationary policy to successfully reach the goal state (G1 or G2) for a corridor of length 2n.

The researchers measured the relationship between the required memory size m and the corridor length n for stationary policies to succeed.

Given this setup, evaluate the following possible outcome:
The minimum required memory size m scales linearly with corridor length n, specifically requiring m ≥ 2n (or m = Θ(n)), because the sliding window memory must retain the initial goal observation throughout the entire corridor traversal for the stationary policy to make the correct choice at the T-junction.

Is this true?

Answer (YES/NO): YES